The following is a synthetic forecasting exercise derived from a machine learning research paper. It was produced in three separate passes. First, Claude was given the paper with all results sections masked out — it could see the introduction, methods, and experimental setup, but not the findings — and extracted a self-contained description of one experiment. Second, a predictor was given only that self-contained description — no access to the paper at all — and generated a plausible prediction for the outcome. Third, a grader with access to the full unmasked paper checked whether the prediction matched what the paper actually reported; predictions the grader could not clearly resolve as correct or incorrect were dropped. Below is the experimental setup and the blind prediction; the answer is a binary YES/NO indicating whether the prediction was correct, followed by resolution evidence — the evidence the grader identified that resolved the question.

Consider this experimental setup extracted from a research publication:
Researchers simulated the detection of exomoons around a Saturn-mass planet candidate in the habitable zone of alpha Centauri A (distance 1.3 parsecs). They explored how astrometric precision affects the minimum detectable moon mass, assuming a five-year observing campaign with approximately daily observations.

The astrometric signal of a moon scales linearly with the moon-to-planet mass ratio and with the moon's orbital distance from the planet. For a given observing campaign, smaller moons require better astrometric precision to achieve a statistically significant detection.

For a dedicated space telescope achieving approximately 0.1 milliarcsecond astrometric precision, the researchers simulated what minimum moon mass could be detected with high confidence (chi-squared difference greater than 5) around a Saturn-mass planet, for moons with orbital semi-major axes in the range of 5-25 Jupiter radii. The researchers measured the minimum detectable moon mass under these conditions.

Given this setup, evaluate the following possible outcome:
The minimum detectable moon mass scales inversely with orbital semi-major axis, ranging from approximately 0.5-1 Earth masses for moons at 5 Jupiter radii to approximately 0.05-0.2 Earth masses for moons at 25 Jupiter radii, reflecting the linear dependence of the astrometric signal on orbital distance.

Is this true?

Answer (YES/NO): NO